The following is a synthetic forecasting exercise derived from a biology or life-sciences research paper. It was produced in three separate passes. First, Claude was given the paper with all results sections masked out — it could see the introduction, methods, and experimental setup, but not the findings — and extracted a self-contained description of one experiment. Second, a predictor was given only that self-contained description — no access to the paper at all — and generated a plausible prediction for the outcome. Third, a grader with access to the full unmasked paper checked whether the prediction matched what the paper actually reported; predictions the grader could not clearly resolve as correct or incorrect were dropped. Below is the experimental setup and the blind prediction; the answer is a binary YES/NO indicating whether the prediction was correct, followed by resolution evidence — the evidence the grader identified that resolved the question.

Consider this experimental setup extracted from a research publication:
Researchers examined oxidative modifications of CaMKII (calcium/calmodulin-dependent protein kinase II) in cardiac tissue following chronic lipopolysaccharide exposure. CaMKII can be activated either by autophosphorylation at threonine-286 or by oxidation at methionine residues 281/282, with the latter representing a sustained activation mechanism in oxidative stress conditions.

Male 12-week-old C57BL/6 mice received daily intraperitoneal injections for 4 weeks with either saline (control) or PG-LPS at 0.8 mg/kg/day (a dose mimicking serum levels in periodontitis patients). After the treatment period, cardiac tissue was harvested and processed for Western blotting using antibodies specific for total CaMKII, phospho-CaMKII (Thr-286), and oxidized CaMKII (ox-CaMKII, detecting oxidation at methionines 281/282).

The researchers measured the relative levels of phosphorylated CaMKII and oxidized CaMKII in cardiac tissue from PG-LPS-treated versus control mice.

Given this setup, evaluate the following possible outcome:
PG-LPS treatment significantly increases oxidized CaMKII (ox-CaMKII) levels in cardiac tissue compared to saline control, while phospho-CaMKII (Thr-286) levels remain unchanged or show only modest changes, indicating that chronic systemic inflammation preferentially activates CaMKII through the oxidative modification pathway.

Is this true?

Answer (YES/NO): NO